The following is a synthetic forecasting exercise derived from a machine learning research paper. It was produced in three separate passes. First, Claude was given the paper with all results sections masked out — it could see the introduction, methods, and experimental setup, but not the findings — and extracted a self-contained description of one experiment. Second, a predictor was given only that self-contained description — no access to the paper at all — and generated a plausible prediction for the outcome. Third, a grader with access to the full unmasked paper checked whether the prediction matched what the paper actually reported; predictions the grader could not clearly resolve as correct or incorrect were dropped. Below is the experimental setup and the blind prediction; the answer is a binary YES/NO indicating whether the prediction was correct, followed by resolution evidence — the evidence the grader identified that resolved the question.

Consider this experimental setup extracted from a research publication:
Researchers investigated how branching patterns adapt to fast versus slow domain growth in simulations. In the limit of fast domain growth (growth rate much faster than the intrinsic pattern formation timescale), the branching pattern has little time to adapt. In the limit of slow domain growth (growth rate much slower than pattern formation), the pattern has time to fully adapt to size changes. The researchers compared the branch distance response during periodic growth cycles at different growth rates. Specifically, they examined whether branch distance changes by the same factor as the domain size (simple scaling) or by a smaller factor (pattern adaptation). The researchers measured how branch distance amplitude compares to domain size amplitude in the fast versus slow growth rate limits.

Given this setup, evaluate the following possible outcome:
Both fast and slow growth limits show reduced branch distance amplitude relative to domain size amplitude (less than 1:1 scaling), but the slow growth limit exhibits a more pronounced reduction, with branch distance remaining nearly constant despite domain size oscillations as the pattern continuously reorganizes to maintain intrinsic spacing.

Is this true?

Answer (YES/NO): NO